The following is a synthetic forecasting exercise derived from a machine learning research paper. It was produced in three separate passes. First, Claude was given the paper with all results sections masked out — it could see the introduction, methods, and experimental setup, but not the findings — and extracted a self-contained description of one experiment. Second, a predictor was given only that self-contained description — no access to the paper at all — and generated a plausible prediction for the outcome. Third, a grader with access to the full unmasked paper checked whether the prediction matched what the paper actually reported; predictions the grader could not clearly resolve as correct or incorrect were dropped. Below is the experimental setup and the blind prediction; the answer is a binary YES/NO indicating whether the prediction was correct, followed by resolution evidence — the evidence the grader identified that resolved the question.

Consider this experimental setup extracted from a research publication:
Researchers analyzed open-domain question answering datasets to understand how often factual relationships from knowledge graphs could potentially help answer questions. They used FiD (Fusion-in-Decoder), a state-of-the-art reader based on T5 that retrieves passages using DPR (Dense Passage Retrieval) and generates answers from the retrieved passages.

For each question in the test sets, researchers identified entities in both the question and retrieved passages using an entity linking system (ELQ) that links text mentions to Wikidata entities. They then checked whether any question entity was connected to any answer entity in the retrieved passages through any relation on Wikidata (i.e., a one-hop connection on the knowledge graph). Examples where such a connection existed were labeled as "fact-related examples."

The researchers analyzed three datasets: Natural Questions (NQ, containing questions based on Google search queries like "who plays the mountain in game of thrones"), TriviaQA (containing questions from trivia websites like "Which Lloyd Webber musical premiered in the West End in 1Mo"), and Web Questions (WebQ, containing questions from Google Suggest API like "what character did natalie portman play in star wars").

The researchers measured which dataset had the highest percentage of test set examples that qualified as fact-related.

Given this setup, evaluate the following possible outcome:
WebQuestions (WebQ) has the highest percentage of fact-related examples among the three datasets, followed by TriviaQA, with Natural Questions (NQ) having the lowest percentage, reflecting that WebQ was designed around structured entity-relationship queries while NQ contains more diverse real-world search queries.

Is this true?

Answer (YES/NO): YES